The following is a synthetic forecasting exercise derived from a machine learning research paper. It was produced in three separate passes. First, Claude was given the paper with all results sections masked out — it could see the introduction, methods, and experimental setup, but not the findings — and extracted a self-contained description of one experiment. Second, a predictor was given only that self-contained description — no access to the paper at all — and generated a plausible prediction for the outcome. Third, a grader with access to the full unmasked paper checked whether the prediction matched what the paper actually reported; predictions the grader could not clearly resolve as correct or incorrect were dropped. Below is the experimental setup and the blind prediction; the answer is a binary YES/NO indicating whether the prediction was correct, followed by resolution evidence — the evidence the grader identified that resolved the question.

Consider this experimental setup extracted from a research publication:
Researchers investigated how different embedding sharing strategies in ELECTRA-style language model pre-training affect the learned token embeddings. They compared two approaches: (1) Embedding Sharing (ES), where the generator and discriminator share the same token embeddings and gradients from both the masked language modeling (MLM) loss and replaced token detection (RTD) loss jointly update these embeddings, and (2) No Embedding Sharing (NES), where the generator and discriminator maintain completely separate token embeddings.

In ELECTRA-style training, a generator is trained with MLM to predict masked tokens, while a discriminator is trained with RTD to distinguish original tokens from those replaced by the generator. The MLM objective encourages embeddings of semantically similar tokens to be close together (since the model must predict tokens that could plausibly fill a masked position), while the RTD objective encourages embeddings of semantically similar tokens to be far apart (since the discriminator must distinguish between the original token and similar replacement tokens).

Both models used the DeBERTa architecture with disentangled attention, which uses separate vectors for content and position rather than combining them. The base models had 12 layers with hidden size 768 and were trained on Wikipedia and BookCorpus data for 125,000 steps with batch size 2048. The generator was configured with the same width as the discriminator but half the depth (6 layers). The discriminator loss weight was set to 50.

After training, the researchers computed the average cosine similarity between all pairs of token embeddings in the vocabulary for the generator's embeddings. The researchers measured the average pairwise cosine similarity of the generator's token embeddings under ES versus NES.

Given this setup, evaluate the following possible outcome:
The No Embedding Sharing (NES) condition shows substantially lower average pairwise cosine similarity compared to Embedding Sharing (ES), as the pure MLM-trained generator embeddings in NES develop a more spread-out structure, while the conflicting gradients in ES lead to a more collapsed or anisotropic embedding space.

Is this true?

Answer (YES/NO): NO